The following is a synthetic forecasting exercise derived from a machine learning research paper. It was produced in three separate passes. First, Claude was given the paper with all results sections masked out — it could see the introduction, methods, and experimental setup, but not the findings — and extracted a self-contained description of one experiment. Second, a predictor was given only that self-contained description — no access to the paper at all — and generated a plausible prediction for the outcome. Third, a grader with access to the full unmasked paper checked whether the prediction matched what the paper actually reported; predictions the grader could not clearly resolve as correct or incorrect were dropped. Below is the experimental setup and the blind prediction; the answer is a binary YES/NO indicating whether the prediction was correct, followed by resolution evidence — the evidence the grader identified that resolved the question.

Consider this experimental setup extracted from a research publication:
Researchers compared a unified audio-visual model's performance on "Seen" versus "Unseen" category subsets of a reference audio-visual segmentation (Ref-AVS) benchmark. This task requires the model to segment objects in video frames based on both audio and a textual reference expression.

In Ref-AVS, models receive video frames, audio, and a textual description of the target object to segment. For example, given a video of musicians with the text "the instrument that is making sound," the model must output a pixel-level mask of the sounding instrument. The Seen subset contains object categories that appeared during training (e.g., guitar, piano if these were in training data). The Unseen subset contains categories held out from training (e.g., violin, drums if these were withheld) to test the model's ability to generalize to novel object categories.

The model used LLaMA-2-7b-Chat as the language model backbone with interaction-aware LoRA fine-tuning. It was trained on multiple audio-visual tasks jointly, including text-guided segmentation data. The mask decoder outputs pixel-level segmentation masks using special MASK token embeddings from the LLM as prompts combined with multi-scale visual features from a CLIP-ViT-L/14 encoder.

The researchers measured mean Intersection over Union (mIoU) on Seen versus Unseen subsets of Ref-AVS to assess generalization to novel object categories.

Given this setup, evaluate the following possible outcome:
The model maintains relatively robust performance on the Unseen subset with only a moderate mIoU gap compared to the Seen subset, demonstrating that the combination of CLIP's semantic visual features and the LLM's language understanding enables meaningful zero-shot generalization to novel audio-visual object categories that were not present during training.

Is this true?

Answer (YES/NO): NO